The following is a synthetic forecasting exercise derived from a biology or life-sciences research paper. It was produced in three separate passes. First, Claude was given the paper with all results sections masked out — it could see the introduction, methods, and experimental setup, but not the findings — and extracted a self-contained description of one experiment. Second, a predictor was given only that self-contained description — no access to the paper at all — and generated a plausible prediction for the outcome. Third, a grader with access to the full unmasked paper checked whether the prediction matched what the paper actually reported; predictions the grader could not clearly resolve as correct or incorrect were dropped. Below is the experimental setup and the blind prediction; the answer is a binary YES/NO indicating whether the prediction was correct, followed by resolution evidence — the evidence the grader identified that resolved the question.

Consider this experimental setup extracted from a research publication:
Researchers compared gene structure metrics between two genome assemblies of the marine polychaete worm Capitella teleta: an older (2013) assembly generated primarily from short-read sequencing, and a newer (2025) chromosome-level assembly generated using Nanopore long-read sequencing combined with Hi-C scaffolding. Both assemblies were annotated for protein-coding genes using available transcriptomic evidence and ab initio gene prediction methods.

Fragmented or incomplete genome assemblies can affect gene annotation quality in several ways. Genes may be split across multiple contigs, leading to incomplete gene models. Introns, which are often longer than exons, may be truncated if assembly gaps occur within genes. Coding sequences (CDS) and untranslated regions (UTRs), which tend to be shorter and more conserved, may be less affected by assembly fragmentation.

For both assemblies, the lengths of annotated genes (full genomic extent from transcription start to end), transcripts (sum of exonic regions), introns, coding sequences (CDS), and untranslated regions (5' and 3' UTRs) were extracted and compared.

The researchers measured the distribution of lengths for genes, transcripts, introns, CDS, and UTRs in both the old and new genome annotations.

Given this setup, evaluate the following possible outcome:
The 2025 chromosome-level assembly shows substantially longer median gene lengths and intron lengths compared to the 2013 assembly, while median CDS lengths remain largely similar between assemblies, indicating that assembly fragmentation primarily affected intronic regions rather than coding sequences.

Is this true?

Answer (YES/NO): YES